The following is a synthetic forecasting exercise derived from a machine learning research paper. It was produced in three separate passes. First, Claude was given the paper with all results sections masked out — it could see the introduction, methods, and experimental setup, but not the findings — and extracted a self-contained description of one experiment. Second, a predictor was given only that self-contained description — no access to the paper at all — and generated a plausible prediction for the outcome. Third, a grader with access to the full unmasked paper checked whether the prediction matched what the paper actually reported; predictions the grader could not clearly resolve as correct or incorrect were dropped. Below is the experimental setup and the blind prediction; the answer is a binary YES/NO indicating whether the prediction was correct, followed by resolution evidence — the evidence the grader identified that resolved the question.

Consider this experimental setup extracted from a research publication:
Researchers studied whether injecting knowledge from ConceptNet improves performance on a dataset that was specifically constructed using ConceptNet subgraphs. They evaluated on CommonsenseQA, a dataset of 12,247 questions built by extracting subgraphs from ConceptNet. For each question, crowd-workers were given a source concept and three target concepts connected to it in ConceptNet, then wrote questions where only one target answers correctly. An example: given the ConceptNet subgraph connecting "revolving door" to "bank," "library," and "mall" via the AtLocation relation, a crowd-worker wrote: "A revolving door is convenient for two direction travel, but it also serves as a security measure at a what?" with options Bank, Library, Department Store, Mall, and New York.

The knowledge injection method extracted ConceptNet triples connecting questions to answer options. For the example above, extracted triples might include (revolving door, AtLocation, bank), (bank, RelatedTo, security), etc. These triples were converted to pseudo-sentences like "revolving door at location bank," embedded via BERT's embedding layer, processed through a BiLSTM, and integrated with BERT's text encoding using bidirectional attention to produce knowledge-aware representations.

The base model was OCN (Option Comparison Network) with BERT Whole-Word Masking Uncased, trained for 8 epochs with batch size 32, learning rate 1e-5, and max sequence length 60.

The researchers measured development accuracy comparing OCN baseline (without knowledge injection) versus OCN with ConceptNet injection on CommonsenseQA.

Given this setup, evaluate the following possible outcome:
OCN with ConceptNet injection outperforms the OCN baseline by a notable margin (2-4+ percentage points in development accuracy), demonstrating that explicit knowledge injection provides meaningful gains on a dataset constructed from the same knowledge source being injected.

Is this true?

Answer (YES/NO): YES